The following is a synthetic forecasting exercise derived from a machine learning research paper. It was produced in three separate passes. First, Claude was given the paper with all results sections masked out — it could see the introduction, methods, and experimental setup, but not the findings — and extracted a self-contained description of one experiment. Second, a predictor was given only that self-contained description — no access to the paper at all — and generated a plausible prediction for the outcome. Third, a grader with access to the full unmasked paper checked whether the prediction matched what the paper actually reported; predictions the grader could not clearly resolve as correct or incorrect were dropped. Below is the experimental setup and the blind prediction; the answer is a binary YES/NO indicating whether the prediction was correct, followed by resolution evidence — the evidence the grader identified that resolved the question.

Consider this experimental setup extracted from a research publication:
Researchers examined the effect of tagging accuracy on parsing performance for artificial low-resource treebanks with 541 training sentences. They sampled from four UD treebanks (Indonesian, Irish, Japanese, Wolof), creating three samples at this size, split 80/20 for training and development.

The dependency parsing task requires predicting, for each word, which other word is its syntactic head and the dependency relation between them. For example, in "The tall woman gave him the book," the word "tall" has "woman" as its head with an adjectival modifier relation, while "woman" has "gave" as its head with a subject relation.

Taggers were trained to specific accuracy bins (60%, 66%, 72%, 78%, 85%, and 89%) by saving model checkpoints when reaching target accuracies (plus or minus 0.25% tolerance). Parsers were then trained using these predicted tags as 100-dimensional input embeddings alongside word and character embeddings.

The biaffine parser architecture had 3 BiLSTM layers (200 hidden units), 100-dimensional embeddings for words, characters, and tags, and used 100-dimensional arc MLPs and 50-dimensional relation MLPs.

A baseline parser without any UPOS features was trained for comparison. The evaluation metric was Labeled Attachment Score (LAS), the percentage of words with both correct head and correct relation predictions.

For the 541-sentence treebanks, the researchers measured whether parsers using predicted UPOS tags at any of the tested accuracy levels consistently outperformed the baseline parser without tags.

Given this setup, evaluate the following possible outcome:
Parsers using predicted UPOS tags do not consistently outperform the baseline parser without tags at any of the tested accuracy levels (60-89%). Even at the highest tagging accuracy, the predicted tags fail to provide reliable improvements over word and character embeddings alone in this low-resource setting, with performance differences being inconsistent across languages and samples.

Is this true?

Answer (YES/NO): YES